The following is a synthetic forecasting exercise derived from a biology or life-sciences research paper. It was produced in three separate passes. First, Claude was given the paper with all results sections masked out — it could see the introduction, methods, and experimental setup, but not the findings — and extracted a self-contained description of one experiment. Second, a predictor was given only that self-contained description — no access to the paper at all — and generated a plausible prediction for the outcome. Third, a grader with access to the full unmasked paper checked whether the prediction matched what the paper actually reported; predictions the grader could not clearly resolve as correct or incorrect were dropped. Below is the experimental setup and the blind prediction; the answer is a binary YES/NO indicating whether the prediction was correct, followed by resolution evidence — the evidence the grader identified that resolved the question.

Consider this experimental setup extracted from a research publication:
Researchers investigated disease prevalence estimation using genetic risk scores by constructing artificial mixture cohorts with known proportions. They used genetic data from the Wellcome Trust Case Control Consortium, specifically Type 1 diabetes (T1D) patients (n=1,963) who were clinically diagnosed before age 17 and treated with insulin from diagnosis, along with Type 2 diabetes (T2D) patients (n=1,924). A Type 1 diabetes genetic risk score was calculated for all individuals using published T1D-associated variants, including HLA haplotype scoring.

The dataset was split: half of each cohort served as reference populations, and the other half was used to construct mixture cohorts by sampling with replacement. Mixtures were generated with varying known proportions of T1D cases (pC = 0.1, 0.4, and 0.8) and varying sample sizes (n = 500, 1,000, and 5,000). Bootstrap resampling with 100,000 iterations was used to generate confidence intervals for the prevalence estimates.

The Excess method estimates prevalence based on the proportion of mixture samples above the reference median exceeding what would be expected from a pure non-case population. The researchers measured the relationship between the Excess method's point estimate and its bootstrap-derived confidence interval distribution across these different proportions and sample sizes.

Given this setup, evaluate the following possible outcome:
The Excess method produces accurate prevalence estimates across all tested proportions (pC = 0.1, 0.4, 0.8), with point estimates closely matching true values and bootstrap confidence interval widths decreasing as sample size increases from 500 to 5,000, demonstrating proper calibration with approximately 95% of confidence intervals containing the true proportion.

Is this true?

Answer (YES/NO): NO